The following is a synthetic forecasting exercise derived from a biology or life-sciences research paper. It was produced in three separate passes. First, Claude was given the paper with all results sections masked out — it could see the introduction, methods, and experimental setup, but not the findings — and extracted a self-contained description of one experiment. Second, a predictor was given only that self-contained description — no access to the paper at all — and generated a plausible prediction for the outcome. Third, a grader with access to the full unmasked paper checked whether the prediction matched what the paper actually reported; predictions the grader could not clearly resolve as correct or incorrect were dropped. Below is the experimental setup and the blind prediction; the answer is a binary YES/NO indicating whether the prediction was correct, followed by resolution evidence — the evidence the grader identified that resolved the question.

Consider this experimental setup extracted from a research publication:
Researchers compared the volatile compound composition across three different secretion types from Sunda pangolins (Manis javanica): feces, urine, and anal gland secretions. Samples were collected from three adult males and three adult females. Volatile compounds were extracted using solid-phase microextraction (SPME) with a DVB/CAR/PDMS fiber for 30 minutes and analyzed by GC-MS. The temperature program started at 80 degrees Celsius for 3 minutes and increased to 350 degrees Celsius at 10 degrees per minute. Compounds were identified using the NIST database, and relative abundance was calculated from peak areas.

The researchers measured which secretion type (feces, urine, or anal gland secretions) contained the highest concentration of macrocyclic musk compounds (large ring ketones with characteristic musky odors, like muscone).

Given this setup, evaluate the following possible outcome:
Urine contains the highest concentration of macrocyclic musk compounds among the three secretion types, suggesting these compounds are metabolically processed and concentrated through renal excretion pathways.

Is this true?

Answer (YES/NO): NO